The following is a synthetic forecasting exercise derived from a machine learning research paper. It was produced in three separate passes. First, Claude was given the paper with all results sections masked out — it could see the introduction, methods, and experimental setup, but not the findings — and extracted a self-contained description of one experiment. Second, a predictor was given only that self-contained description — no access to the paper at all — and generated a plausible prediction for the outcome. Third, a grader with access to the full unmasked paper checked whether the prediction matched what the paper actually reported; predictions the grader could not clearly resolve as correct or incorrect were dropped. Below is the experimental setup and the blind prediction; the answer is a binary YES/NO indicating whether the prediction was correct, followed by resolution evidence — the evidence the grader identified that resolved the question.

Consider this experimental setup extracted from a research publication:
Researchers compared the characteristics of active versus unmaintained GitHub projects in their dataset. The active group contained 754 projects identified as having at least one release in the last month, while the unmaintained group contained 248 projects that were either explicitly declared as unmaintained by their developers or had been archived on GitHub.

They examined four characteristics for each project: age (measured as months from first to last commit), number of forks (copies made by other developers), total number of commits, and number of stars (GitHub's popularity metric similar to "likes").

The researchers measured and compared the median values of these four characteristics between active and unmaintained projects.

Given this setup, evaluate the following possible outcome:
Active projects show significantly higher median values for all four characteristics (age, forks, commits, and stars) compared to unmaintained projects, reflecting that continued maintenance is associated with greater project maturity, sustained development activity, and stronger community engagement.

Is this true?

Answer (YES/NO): NO